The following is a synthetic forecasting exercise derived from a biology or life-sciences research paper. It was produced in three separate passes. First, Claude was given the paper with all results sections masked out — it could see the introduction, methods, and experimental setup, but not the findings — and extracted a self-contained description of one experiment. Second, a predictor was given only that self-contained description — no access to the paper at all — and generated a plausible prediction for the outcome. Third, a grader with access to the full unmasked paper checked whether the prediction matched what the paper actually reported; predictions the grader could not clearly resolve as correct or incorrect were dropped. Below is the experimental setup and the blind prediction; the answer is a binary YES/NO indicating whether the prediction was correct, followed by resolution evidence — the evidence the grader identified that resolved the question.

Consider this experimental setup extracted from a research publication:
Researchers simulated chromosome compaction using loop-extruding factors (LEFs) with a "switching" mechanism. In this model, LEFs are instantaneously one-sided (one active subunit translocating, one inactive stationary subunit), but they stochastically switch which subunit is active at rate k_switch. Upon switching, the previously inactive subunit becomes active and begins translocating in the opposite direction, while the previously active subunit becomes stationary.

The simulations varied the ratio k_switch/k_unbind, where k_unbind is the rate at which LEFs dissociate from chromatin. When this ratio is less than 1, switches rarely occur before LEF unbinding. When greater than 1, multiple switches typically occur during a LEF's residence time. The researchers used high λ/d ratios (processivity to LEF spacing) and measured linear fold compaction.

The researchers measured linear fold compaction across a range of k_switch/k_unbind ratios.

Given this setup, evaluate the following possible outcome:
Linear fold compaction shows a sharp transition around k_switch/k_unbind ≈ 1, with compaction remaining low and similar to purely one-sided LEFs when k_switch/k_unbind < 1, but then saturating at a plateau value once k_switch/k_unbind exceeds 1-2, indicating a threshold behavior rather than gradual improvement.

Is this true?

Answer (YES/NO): NO